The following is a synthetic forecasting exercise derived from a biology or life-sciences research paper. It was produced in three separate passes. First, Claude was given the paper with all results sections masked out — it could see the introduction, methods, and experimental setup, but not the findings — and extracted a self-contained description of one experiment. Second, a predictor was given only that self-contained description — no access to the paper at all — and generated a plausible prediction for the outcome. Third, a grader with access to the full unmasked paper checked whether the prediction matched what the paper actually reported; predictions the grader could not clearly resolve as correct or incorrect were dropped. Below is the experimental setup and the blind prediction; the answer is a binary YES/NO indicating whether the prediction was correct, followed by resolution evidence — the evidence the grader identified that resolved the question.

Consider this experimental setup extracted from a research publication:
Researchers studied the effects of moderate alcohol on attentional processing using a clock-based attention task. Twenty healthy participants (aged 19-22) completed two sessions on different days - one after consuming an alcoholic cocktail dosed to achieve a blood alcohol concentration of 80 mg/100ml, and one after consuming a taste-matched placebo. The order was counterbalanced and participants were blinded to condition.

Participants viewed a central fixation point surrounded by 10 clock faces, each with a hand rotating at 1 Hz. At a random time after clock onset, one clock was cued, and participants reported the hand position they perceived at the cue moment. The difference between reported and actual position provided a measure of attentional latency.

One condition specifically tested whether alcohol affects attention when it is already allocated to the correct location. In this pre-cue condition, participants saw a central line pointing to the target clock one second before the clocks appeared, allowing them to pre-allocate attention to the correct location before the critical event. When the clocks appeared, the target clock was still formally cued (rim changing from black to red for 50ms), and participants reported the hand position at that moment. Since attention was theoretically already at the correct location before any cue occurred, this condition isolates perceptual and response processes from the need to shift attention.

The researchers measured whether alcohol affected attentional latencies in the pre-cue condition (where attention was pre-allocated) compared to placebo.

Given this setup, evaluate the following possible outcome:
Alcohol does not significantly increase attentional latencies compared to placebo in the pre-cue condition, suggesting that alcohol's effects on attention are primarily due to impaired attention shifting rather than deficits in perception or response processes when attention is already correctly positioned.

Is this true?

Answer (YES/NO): NO